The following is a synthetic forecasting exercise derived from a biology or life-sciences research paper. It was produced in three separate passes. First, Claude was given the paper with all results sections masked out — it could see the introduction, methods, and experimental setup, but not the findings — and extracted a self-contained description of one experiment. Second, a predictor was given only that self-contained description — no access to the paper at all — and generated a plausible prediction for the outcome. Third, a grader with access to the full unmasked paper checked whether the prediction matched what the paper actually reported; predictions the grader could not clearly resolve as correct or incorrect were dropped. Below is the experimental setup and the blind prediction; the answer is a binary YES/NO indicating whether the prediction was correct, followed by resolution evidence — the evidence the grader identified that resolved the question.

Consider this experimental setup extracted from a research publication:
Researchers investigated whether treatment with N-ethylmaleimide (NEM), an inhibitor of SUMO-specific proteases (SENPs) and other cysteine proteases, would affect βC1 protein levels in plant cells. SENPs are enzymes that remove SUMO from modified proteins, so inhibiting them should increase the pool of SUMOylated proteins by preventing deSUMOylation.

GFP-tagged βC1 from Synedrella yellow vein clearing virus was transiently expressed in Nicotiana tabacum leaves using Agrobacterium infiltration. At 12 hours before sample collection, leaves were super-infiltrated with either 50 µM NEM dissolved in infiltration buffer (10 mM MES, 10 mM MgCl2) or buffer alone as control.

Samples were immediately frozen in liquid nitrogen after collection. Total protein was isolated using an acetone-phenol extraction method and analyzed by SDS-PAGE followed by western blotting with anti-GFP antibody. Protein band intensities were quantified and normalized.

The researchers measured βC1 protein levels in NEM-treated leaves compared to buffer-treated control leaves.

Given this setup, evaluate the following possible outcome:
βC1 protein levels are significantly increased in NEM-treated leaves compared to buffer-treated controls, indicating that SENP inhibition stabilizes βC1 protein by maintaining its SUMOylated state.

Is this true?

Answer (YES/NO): NO